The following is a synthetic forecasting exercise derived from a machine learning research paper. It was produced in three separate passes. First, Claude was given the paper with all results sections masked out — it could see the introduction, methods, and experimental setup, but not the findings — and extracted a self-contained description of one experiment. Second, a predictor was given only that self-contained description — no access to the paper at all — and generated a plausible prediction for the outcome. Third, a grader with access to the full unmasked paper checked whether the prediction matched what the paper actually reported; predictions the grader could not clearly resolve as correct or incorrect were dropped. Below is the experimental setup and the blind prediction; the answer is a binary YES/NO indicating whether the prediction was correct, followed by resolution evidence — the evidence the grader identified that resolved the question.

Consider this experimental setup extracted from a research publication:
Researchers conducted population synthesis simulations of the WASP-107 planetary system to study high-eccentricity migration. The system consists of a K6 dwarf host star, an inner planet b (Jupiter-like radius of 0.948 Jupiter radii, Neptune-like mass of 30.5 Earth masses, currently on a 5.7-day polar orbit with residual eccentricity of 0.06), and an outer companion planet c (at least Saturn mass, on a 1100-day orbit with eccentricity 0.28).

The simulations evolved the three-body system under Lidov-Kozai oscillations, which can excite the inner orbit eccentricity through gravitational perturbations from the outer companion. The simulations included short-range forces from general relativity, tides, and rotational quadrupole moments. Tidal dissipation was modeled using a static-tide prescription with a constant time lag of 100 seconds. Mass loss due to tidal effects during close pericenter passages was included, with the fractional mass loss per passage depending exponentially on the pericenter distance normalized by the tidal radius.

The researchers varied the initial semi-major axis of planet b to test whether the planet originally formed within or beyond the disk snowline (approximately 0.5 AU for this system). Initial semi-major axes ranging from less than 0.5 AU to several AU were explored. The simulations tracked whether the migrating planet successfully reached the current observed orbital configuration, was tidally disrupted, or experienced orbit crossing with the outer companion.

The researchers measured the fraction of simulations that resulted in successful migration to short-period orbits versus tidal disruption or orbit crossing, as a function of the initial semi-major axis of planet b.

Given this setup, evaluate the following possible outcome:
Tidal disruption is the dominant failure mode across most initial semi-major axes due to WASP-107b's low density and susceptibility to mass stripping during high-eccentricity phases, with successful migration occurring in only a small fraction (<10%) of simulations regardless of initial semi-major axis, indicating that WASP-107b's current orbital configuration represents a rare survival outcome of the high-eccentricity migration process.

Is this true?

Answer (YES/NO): NO